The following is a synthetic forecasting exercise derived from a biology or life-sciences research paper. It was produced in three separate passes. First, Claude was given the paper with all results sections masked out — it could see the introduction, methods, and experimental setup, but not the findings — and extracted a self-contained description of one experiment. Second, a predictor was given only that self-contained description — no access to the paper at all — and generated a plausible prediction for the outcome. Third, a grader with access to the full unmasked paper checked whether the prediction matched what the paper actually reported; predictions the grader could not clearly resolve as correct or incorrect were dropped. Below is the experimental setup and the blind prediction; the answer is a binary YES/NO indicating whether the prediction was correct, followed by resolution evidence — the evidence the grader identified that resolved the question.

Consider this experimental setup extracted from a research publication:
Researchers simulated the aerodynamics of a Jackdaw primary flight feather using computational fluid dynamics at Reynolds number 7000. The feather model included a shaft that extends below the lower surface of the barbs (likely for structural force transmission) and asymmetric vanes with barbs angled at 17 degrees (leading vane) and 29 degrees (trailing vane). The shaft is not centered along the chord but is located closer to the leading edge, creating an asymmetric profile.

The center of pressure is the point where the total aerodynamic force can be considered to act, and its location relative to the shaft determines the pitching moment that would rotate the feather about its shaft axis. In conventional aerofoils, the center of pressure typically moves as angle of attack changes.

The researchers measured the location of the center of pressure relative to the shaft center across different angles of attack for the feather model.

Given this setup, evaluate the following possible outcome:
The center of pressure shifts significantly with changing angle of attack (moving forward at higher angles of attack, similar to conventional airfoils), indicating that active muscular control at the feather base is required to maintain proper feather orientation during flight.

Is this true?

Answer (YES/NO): NO